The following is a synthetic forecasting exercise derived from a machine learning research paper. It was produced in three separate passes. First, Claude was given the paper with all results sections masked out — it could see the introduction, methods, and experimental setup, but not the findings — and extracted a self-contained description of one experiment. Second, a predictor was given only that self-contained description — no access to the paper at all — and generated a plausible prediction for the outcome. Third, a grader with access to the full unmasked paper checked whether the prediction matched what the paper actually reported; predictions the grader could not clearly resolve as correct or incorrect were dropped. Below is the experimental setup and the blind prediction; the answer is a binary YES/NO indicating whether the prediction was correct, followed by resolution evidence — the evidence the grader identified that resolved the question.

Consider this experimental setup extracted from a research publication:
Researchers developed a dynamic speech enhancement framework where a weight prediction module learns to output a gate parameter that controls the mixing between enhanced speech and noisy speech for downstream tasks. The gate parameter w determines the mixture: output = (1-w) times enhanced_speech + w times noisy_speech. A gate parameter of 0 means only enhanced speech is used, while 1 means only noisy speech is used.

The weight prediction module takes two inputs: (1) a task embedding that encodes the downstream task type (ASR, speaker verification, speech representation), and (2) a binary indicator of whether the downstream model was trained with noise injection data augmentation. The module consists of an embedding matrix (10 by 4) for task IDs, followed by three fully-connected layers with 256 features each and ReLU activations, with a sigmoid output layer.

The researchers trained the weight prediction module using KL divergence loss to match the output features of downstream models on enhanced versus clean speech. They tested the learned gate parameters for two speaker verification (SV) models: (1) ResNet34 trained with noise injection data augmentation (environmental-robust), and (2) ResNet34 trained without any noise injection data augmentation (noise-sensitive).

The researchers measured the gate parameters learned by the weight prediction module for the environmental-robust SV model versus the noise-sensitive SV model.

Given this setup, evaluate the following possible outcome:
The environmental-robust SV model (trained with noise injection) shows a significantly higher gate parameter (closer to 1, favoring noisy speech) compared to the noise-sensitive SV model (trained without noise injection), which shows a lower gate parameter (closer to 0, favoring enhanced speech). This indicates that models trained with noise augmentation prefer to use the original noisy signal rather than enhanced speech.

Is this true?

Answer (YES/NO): YES